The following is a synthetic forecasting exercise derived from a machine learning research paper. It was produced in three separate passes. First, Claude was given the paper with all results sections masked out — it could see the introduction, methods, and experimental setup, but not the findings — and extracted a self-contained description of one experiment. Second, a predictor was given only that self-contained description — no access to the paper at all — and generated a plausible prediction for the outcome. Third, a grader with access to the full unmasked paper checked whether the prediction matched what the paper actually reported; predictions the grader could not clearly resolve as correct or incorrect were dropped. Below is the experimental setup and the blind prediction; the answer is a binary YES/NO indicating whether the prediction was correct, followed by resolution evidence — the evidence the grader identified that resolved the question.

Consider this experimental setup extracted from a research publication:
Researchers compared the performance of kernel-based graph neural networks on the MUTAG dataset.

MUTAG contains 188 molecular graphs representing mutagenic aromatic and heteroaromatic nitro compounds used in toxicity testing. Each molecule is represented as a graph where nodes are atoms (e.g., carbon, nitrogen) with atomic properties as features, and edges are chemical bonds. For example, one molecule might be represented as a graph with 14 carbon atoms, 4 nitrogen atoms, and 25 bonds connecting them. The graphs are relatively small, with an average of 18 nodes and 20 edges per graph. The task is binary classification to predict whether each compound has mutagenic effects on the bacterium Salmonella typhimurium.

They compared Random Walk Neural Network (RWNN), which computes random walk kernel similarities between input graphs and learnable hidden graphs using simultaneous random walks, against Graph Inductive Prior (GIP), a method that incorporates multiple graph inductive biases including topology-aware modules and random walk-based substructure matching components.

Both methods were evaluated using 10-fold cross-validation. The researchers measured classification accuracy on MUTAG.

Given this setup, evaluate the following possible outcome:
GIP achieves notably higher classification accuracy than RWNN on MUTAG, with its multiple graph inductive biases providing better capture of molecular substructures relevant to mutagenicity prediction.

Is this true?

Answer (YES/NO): YES